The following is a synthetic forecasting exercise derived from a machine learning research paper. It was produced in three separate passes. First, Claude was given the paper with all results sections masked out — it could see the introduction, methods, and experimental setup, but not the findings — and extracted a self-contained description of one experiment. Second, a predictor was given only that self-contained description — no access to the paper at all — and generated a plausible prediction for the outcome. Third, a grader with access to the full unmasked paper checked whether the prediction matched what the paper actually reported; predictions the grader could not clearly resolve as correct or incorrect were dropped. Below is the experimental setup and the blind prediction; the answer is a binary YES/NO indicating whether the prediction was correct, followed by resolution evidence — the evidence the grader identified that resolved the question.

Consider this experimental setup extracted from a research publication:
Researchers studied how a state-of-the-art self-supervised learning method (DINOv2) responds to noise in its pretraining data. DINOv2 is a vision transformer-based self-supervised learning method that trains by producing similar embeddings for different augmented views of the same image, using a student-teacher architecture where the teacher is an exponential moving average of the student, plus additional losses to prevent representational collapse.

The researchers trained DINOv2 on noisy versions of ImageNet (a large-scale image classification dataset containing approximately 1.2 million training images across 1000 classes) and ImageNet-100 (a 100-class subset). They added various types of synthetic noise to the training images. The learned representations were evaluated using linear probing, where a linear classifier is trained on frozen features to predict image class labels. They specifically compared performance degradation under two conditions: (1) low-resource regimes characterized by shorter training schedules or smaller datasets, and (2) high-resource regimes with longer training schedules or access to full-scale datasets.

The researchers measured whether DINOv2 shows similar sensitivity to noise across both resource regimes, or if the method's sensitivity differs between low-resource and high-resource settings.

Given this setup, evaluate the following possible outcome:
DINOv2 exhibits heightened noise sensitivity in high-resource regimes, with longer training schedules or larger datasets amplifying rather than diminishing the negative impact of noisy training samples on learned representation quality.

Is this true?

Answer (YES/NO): NO